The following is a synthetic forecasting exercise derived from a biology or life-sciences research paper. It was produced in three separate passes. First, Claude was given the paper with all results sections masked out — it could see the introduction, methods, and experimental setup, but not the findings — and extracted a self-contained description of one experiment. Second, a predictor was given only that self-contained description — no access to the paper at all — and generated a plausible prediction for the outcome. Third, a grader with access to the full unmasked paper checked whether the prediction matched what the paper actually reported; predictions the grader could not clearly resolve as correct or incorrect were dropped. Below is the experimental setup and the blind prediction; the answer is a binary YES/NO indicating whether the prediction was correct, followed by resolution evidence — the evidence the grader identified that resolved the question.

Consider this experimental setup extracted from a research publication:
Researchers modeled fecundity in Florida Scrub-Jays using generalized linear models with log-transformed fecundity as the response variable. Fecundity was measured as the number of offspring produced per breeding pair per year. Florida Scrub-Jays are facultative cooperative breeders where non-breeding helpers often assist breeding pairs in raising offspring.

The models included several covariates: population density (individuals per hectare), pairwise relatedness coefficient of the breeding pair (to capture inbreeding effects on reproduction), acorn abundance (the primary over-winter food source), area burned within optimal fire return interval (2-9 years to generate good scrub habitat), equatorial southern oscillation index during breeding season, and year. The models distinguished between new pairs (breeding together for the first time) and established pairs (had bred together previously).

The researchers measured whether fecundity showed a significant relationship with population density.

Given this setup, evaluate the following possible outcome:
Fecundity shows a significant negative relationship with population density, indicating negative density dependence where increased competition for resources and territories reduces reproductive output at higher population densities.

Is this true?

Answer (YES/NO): YES